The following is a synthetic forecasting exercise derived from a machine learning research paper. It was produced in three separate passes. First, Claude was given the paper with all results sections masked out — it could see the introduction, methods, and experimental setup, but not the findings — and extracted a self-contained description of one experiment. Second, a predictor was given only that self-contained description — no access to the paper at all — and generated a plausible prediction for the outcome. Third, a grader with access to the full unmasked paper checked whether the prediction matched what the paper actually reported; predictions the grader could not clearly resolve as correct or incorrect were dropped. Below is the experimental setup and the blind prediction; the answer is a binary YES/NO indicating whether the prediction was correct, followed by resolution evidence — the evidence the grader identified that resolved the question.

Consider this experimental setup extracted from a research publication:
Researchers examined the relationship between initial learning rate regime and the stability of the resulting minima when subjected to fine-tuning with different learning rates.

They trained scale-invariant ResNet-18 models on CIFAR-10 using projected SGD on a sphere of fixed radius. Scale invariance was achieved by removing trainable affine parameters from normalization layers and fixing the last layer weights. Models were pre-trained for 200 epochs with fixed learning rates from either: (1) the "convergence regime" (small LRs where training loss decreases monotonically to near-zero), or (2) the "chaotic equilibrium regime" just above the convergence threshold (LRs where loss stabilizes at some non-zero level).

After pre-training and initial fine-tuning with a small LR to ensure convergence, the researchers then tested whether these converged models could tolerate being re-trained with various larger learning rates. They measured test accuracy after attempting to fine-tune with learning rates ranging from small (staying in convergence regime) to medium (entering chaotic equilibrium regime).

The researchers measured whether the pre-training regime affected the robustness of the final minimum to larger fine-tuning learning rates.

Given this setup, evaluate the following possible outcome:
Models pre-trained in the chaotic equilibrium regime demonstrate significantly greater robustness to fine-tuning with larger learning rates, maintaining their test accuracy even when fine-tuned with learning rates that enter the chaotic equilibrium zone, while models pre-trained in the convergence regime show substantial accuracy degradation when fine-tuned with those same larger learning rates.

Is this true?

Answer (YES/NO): NO